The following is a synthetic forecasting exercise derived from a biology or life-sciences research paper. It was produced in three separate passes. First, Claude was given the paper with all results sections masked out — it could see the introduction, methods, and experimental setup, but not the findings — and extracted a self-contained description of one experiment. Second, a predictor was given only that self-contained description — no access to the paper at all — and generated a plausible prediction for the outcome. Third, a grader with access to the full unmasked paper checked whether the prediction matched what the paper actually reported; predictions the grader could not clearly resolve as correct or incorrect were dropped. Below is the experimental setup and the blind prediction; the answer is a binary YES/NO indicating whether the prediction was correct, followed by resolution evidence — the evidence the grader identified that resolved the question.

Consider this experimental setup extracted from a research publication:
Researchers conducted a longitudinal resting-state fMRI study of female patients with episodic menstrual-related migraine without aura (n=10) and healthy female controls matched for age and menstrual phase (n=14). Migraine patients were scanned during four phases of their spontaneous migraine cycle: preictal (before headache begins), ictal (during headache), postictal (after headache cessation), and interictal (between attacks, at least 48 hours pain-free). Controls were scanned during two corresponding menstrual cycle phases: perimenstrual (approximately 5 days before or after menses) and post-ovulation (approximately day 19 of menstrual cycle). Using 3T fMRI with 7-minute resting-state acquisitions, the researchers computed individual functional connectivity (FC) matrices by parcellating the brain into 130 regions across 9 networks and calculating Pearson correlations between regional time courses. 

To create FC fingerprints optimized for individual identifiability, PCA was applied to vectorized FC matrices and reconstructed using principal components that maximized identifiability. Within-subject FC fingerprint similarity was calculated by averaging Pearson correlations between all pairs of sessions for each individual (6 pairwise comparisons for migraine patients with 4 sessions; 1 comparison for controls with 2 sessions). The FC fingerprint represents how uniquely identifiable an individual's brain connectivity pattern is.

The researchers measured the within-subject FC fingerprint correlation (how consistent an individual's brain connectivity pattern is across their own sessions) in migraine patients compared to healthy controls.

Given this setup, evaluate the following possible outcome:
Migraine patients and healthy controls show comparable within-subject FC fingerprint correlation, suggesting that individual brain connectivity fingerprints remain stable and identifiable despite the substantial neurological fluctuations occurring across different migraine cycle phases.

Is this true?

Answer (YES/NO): YES